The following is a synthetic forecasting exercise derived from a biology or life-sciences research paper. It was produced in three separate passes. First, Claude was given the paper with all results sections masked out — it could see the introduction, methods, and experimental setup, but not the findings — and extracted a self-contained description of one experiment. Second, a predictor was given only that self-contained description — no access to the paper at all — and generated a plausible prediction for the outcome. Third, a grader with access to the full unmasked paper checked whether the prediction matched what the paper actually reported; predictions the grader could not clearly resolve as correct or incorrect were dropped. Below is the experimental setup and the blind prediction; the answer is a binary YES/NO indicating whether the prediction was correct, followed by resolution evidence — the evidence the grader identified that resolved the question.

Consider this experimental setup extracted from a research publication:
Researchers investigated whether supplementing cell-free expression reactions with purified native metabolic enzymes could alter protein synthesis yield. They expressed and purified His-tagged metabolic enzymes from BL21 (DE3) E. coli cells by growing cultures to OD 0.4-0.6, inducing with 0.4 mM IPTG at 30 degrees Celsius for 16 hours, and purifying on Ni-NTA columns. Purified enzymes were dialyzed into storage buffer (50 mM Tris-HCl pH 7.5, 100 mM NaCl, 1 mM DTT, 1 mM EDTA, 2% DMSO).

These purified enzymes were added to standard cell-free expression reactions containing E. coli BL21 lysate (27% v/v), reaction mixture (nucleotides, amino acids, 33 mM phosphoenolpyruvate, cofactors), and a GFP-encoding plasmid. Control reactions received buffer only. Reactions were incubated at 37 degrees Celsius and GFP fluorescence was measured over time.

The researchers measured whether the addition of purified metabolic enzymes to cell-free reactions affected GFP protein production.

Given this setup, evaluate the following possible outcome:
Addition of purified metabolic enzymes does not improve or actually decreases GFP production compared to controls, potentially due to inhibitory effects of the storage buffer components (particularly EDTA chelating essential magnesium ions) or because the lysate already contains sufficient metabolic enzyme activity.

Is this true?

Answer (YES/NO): NO